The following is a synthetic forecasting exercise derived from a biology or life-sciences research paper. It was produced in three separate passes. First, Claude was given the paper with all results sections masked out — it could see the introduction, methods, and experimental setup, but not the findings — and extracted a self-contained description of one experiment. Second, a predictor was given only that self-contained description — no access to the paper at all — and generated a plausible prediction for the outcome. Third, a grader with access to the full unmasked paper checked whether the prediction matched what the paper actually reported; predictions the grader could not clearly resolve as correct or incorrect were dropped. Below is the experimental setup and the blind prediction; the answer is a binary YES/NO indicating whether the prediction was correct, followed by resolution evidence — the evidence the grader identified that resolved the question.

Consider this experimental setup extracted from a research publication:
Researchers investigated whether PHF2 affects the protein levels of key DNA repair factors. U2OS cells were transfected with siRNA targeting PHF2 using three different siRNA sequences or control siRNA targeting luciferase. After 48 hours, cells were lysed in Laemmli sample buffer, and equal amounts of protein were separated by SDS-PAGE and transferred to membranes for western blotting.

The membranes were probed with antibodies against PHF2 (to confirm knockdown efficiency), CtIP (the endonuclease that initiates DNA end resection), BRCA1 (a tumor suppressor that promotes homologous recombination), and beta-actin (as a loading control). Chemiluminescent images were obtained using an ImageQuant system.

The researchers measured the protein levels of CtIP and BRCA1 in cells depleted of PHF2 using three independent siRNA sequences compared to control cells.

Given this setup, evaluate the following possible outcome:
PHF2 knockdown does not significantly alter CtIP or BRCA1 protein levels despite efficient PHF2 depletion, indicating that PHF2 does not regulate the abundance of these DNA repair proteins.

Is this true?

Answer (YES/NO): NO